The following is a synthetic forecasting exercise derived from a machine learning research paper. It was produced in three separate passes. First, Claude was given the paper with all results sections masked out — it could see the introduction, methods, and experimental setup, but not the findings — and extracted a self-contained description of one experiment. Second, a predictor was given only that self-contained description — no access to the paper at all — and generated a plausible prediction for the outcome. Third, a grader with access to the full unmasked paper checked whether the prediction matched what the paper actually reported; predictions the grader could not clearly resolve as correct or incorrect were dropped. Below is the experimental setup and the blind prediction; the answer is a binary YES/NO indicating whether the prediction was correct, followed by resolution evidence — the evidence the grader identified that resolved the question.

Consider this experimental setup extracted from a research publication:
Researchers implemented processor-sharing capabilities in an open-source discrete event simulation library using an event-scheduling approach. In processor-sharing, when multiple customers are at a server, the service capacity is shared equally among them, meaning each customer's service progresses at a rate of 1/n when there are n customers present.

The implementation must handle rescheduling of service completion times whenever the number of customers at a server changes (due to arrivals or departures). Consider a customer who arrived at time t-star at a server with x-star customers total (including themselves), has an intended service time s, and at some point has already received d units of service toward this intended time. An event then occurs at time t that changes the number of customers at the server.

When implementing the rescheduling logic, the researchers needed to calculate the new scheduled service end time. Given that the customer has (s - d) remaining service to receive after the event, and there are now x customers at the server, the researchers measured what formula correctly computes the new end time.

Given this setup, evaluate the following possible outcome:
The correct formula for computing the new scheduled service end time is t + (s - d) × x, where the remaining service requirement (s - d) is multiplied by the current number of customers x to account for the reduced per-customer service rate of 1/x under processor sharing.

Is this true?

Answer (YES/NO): NO